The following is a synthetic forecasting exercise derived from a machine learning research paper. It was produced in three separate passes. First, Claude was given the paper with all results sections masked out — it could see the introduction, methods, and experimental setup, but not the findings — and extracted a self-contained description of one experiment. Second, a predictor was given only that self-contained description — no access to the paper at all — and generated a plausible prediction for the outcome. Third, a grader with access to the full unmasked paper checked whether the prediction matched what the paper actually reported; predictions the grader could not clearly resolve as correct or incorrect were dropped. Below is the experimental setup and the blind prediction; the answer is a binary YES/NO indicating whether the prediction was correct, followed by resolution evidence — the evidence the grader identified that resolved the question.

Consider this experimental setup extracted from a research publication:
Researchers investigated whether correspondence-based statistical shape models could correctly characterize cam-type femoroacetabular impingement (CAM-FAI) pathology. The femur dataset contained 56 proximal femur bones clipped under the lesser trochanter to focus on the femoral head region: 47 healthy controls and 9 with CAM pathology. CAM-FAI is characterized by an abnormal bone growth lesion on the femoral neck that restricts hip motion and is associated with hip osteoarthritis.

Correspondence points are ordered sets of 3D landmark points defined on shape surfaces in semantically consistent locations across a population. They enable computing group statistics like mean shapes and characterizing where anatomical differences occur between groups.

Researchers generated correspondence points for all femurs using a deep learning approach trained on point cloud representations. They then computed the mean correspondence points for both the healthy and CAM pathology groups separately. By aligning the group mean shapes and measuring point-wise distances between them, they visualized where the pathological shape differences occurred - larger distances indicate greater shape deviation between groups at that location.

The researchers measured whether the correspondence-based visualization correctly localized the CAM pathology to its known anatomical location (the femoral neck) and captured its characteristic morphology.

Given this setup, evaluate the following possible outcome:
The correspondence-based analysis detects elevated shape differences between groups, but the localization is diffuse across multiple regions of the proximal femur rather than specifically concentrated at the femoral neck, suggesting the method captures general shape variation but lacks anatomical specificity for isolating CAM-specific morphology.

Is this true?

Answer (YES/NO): NO